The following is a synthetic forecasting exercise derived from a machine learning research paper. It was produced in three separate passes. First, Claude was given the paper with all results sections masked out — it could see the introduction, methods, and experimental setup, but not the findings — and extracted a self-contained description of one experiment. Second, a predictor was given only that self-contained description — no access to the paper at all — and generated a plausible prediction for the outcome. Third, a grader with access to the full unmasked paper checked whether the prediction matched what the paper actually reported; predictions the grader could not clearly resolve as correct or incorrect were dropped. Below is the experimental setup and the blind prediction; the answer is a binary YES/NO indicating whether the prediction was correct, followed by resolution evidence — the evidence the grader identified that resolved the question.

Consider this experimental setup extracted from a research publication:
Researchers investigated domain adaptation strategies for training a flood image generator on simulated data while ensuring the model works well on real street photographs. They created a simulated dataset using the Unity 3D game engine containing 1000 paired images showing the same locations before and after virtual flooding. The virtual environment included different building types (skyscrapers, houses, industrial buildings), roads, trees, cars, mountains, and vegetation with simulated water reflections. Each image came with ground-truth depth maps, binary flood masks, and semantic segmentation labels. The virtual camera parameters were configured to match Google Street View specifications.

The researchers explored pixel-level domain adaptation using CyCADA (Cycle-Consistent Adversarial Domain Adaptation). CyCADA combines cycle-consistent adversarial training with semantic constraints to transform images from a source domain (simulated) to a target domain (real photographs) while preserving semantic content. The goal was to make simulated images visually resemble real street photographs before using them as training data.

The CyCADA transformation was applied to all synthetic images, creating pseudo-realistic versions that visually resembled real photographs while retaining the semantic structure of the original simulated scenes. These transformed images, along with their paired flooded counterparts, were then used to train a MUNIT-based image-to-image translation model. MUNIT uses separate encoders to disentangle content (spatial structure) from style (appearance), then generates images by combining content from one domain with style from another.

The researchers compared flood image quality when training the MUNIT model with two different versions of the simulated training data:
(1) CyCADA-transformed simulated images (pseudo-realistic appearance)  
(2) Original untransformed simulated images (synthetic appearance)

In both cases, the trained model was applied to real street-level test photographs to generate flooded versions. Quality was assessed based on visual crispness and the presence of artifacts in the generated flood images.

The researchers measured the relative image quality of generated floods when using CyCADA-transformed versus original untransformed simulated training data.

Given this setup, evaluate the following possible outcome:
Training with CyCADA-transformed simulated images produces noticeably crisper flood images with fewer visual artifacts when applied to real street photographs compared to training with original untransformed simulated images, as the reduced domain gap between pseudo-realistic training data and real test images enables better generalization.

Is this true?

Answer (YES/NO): NO